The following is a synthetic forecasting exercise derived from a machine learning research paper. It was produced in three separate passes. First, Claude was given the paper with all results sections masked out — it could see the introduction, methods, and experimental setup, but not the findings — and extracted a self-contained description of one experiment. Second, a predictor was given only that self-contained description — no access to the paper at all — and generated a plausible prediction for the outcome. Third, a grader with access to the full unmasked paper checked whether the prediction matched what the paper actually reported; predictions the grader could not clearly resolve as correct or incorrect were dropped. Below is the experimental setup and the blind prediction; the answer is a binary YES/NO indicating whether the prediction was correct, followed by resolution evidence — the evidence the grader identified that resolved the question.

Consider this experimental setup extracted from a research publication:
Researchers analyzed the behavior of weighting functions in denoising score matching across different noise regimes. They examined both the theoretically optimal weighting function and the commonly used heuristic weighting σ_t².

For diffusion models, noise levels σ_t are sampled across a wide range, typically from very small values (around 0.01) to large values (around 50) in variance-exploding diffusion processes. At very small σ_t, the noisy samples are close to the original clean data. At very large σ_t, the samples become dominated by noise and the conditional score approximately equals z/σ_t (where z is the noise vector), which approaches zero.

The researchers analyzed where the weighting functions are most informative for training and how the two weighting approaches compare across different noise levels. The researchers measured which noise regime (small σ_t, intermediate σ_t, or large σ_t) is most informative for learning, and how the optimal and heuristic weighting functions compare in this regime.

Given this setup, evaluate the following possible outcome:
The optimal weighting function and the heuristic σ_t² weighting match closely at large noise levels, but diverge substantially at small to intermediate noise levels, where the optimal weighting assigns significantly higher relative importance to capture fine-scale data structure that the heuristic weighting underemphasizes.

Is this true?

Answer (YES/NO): NO